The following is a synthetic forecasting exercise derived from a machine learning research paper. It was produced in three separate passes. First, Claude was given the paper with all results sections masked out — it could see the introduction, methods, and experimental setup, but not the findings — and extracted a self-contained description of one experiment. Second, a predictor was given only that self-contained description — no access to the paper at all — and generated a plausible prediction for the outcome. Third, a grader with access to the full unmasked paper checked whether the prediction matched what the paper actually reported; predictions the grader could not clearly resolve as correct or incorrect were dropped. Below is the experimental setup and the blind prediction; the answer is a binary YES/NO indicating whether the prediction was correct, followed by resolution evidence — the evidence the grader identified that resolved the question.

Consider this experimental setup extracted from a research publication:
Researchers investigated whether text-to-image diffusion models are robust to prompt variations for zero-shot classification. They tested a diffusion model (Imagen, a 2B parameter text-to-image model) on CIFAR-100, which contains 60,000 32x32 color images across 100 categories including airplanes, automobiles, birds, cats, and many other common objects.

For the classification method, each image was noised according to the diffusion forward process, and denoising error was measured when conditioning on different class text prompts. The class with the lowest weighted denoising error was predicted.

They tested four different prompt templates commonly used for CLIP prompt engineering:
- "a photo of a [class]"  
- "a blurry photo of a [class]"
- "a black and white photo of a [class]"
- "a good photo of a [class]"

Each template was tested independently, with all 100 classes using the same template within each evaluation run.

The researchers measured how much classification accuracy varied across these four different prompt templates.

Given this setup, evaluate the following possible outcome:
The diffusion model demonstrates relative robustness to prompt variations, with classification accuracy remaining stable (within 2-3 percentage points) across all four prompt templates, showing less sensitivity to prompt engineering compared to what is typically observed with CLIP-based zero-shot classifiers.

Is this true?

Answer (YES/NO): YES